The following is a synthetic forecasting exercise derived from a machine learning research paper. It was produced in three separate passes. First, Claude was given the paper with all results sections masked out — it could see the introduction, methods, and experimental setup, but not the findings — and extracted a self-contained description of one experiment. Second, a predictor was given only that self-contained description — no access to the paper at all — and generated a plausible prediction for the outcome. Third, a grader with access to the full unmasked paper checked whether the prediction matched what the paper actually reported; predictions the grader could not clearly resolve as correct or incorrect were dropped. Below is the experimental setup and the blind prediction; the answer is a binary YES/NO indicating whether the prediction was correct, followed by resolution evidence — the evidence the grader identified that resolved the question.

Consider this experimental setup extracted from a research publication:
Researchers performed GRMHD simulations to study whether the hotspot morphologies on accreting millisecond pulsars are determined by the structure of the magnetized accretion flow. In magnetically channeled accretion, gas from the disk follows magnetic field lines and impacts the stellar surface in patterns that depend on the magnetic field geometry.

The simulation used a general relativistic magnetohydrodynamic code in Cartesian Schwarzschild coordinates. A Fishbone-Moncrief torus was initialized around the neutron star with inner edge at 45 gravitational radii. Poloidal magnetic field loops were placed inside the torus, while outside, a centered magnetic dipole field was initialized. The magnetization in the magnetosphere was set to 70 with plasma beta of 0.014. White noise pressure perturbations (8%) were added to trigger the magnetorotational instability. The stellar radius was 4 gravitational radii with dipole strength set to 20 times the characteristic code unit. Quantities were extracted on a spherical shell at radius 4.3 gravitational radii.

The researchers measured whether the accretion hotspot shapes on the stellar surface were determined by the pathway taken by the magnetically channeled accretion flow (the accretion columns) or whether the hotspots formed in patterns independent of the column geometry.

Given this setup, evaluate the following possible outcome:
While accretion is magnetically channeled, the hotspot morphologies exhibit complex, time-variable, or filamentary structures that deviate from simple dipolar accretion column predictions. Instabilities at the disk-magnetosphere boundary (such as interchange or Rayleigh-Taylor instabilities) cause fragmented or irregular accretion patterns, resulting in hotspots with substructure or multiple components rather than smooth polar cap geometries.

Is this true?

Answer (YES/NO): NO